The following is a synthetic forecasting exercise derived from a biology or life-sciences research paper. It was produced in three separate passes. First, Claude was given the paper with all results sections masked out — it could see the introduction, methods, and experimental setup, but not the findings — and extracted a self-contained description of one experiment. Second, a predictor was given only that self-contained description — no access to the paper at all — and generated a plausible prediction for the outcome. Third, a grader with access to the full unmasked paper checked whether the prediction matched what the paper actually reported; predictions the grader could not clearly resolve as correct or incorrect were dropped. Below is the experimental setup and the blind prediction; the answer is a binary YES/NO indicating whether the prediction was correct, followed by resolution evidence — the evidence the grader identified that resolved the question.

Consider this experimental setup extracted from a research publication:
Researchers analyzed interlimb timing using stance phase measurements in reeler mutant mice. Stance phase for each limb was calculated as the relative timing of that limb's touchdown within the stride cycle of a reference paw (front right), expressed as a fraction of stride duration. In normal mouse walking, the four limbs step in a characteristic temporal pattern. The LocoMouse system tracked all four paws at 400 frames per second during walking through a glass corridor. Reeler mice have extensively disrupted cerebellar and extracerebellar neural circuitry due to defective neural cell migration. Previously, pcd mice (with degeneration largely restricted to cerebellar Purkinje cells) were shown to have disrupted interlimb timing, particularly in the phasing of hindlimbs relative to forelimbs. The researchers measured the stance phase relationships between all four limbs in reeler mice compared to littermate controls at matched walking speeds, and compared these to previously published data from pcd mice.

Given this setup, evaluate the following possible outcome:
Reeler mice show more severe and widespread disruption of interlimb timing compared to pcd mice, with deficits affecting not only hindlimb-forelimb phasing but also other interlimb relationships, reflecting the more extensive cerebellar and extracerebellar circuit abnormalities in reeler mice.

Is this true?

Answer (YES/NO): NO